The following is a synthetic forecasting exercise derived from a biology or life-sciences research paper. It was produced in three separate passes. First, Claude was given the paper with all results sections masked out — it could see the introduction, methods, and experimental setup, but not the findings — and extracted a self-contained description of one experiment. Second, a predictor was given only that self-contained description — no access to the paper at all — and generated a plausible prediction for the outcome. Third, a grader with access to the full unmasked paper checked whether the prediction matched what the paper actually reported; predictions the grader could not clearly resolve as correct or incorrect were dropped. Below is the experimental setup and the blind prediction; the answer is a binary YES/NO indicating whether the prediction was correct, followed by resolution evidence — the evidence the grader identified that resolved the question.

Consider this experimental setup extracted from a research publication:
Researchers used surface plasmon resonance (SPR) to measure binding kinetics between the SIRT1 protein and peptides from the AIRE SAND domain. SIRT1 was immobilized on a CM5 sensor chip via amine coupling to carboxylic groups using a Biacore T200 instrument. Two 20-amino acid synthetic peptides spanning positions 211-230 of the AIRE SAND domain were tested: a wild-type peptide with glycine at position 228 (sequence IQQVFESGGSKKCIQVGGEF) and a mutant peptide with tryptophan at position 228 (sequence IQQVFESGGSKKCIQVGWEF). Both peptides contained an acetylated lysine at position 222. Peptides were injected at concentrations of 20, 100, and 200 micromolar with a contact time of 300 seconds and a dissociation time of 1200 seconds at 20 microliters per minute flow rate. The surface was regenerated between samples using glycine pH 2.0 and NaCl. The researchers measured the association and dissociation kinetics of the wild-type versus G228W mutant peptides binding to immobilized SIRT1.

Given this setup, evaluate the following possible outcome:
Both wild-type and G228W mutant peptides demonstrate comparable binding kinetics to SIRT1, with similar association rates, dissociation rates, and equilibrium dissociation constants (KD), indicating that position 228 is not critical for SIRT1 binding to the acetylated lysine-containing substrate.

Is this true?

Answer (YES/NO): NO